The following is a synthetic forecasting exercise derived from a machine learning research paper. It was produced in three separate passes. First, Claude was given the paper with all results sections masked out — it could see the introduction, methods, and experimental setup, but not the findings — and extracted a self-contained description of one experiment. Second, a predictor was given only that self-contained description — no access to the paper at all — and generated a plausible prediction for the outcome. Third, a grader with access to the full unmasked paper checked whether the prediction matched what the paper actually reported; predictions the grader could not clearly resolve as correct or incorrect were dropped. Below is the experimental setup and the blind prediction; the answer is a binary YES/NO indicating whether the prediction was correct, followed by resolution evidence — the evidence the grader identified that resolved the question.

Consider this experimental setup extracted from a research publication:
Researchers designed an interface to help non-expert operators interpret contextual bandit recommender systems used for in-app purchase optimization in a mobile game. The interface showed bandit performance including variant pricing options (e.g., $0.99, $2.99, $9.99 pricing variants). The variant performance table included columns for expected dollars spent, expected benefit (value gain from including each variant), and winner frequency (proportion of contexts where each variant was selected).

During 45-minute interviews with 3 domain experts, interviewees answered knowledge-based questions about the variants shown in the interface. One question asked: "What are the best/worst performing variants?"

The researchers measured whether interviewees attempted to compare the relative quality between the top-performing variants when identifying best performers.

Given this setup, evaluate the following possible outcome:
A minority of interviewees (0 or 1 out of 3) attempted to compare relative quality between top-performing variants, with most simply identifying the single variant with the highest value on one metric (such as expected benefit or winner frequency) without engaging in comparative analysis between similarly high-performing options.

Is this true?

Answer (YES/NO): NO